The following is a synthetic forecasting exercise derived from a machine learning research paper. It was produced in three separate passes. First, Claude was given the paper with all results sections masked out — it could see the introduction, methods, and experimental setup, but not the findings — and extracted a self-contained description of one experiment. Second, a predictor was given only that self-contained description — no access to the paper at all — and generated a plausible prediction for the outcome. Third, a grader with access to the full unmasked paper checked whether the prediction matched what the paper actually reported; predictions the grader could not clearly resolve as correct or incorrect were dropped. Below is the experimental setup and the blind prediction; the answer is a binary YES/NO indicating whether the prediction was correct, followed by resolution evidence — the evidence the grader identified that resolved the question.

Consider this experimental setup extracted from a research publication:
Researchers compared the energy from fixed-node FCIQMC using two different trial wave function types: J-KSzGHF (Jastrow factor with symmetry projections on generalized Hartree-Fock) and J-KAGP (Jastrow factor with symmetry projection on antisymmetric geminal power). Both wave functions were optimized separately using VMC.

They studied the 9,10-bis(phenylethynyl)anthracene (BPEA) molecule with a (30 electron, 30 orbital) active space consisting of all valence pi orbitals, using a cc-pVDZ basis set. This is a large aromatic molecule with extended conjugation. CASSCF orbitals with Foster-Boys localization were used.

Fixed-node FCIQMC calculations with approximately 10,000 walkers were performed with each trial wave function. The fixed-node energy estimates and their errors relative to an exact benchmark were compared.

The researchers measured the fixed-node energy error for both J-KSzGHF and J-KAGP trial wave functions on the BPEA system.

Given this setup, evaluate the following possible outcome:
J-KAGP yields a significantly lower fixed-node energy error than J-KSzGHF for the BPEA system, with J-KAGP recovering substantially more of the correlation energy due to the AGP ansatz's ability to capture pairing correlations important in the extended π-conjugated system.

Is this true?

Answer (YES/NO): NO